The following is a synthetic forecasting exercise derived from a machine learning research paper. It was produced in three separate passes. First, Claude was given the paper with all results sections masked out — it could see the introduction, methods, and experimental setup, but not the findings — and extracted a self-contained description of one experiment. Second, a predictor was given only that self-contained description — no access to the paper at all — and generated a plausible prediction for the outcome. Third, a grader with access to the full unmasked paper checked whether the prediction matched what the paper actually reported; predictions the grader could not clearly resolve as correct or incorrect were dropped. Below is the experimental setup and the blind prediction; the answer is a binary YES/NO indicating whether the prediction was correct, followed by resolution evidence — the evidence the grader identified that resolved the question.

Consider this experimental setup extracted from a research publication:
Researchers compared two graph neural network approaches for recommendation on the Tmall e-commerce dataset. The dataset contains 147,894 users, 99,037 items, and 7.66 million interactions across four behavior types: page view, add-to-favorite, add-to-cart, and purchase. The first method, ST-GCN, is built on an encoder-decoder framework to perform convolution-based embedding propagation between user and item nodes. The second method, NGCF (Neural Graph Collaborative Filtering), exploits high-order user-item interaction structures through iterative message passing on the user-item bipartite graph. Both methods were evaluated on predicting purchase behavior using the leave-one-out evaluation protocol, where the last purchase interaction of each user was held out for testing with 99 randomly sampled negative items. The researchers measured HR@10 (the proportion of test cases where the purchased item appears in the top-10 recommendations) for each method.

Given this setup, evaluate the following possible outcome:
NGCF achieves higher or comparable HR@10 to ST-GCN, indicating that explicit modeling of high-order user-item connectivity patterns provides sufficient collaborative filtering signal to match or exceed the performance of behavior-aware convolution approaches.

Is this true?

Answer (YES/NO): NO